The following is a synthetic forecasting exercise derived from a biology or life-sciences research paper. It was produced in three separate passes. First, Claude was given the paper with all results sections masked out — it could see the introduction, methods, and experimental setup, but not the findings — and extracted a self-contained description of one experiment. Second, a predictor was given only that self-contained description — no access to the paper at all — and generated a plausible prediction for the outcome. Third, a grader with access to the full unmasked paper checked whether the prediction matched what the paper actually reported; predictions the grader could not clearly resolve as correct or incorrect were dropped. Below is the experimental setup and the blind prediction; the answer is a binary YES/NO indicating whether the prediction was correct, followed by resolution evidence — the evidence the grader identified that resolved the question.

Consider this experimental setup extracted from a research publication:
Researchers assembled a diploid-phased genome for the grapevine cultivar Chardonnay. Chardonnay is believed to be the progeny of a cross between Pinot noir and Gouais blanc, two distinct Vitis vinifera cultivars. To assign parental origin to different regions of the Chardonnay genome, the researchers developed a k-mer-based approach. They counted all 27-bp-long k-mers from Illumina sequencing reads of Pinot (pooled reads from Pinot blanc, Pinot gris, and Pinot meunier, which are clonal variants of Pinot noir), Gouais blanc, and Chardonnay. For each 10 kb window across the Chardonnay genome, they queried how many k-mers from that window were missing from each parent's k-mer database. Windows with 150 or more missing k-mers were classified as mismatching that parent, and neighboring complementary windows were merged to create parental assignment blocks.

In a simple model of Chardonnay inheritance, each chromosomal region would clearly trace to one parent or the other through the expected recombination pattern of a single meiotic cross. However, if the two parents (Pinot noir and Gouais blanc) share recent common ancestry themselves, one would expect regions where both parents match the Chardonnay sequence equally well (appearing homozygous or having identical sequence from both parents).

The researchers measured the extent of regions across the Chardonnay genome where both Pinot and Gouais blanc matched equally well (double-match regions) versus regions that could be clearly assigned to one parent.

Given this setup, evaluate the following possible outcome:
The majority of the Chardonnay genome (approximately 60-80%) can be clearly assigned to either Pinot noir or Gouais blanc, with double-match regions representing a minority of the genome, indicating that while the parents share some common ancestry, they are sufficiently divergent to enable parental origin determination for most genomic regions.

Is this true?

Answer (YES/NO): NO